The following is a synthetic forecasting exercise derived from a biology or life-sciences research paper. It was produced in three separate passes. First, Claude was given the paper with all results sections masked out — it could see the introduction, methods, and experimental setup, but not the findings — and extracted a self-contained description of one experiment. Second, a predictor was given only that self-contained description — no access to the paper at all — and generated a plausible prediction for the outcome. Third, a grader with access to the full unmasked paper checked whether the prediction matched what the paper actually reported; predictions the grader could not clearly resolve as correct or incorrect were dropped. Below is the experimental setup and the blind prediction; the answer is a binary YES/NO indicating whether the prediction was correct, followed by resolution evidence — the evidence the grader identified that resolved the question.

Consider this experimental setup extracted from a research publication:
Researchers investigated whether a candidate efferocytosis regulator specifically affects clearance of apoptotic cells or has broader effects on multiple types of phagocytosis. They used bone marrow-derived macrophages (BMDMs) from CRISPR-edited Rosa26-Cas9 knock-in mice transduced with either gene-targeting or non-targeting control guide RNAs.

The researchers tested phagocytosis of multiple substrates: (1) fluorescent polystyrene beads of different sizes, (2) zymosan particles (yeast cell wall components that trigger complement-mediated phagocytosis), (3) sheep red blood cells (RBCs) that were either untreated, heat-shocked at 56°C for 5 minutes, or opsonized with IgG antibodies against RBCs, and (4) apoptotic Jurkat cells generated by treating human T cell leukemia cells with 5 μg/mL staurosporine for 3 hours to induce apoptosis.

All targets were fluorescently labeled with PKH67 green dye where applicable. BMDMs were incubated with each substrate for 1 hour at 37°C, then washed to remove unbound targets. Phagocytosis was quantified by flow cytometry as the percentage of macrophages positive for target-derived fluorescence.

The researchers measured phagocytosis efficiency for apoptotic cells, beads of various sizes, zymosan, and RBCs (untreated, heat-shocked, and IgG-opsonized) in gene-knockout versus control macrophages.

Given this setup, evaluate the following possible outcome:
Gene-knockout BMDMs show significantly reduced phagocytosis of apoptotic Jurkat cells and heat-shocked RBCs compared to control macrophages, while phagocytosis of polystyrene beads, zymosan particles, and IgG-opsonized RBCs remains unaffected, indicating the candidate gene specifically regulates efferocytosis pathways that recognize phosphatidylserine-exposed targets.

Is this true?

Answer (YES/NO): NO